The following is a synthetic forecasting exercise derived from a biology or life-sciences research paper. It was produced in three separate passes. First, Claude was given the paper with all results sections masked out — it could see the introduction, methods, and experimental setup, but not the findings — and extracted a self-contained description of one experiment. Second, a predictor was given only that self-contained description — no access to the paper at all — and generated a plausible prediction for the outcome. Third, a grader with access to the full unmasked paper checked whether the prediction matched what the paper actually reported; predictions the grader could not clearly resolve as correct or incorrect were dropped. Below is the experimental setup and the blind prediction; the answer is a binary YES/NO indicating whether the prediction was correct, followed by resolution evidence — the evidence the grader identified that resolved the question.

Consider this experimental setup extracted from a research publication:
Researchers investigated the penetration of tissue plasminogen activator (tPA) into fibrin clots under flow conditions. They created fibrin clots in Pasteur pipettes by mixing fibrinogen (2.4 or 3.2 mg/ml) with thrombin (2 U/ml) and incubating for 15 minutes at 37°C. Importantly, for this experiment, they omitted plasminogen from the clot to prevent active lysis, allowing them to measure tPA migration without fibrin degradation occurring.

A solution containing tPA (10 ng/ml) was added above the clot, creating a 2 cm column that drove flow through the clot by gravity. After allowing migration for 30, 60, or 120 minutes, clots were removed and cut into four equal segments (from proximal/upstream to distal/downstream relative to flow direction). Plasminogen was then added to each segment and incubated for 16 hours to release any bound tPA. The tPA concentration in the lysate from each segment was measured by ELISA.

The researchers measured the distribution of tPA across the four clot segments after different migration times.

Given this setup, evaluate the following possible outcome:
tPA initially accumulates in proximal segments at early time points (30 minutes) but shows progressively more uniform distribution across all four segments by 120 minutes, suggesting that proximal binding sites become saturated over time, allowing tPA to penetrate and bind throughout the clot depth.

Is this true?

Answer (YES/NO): NO